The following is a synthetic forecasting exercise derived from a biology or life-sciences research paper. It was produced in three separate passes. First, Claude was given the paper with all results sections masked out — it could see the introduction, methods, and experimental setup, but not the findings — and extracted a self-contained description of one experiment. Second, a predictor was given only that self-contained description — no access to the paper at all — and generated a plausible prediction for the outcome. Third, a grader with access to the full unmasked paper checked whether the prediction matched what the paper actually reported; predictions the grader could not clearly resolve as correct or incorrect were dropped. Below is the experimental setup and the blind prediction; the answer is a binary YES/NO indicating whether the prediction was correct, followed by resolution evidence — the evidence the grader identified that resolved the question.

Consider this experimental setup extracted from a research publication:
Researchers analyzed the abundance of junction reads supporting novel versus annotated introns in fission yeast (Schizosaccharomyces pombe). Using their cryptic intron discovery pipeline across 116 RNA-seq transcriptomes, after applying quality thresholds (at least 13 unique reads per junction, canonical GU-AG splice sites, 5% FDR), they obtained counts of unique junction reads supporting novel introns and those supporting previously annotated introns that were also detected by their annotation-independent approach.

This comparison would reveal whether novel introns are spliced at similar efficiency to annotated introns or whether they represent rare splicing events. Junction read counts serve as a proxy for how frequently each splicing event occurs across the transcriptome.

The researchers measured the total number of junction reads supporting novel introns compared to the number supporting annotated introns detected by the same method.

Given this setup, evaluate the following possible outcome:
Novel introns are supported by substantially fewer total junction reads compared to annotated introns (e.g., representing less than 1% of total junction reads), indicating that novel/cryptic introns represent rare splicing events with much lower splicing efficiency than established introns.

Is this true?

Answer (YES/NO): NO